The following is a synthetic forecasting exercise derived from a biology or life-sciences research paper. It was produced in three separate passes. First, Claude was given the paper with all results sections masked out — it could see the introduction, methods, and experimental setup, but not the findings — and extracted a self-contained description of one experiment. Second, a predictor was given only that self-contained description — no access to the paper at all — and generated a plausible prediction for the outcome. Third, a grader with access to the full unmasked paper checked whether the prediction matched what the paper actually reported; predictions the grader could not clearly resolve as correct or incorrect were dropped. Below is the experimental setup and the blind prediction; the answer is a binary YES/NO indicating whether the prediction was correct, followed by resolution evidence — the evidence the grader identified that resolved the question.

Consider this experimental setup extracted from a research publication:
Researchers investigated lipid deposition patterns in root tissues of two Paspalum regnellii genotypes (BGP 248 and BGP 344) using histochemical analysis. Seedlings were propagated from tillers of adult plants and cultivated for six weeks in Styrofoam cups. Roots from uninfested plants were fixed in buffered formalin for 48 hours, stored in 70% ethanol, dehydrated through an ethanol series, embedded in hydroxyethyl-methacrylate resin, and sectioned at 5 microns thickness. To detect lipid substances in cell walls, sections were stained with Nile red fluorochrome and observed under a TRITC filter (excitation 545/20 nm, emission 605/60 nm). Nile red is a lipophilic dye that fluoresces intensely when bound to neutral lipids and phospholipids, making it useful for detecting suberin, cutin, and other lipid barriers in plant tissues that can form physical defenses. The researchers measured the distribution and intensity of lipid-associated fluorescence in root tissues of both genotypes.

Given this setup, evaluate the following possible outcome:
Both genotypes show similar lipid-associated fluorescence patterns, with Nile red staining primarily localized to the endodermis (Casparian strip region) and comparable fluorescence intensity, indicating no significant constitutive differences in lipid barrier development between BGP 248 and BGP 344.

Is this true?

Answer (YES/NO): NO